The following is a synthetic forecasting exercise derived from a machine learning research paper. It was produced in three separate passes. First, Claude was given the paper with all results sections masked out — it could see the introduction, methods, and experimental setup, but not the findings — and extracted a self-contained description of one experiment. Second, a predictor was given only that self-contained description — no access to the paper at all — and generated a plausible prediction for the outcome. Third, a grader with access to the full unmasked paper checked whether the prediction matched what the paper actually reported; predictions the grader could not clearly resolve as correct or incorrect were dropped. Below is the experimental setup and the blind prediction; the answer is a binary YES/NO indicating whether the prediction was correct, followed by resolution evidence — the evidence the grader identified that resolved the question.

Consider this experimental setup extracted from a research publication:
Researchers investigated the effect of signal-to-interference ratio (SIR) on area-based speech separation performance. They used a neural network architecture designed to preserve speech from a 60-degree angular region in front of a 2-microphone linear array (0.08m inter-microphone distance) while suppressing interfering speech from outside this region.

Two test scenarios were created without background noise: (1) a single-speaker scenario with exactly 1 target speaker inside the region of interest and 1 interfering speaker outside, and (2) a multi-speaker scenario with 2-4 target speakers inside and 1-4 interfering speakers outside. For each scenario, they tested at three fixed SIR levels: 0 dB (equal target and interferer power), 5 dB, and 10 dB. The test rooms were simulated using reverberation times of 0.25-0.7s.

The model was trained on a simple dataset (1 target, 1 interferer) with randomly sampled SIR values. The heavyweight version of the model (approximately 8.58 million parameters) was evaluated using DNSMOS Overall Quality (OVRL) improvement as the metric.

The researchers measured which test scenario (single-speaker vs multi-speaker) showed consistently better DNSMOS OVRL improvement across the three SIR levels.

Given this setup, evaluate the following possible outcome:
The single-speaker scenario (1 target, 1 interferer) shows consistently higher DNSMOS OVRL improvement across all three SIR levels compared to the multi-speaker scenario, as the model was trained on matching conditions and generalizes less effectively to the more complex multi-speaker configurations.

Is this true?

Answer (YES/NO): NO